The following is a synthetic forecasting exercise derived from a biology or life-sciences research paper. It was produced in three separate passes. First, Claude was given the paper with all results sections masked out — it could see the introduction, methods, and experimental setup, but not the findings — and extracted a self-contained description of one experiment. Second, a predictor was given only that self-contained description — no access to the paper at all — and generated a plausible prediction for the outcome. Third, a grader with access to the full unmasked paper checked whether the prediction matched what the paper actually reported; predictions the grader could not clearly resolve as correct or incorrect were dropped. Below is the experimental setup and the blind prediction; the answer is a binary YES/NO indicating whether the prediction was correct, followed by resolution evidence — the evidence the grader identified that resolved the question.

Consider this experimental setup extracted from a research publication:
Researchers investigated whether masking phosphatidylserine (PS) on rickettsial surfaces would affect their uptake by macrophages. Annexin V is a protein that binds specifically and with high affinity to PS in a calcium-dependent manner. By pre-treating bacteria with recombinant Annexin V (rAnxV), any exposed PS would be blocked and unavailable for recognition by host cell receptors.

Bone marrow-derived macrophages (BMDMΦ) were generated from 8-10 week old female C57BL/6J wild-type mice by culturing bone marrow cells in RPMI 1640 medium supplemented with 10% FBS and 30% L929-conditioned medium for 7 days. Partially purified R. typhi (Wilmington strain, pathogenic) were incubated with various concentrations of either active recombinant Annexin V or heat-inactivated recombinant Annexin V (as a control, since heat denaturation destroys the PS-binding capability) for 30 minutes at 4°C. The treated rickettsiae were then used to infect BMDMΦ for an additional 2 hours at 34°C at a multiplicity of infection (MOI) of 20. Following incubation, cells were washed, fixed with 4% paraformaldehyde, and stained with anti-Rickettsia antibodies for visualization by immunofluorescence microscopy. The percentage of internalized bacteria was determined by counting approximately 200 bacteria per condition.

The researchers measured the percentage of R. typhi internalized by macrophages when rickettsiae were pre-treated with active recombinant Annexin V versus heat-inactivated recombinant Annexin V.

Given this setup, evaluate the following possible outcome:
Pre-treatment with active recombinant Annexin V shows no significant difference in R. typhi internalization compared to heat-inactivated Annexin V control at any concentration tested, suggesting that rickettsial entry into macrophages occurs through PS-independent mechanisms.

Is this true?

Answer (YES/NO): NO